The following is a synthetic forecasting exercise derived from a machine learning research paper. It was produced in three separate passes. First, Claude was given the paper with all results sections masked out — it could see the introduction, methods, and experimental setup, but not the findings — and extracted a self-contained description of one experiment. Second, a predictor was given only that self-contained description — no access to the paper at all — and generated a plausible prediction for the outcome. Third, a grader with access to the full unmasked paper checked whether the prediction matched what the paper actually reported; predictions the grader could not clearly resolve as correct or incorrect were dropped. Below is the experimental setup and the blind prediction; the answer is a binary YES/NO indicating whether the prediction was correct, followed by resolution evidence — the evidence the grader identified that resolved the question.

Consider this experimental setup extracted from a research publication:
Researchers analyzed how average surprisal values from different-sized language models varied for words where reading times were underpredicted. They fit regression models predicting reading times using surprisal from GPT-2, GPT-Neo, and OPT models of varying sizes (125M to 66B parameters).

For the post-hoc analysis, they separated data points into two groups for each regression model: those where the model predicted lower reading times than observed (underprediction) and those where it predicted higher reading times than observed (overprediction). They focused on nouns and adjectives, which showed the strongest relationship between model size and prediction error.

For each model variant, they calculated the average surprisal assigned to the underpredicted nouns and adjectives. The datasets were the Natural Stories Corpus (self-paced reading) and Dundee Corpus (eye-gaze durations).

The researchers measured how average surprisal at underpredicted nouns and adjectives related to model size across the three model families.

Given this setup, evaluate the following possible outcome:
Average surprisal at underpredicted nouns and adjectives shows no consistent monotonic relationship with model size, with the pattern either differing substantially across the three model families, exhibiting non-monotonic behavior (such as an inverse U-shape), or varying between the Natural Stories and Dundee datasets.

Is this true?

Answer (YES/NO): NO